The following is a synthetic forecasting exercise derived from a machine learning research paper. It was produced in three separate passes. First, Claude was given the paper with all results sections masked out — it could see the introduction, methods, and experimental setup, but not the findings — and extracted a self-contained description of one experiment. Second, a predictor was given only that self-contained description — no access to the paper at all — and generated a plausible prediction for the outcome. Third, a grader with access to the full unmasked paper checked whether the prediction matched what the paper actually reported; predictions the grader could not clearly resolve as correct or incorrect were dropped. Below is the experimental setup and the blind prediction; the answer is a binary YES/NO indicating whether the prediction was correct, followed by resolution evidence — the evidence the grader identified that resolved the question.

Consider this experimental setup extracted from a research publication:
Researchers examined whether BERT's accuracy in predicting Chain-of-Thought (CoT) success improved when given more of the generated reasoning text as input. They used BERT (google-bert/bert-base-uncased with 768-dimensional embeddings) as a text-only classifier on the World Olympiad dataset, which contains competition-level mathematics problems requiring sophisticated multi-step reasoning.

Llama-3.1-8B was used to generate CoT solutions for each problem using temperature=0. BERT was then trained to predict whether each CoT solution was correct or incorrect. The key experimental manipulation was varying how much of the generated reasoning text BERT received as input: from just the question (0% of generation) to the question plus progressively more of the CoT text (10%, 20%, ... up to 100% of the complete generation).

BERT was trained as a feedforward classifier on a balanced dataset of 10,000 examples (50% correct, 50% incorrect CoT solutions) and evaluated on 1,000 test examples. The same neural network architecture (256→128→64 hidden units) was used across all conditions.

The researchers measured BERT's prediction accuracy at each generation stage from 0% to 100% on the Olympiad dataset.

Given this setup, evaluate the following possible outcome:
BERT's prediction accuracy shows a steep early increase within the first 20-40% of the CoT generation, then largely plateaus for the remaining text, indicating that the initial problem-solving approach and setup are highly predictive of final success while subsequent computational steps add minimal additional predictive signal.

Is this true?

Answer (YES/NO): NO